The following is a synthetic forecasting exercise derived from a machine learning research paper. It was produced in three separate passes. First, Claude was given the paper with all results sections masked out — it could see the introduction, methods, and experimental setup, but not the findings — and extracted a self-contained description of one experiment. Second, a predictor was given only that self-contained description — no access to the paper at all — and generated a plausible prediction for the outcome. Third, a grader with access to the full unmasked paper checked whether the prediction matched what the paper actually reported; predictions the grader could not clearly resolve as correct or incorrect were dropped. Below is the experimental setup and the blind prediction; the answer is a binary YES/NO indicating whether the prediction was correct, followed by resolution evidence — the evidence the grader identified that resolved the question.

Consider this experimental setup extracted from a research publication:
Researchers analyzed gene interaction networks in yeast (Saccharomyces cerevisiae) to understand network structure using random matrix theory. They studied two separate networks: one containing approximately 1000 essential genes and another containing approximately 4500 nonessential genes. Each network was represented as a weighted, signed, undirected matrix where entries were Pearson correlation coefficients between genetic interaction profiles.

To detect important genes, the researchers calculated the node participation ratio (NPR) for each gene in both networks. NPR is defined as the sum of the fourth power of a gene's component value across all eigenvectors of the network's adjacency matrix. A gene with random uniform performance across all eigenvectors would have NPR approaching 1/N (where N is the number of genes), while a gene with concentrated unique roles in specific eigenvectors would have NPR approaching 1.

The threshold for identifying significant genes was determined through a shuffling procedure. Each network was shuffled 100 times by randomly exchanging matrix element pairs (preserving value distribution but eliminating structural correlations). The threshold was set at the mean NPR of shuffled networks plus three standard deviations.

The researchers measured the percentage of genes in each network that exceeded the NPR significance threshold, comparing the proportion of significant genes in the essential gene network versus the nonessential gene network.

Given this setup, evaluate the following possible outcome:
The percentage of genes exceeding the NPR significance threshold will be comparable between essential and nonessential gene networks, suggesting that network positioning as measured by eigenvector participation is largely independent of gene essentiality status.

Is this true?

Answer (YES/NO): NO